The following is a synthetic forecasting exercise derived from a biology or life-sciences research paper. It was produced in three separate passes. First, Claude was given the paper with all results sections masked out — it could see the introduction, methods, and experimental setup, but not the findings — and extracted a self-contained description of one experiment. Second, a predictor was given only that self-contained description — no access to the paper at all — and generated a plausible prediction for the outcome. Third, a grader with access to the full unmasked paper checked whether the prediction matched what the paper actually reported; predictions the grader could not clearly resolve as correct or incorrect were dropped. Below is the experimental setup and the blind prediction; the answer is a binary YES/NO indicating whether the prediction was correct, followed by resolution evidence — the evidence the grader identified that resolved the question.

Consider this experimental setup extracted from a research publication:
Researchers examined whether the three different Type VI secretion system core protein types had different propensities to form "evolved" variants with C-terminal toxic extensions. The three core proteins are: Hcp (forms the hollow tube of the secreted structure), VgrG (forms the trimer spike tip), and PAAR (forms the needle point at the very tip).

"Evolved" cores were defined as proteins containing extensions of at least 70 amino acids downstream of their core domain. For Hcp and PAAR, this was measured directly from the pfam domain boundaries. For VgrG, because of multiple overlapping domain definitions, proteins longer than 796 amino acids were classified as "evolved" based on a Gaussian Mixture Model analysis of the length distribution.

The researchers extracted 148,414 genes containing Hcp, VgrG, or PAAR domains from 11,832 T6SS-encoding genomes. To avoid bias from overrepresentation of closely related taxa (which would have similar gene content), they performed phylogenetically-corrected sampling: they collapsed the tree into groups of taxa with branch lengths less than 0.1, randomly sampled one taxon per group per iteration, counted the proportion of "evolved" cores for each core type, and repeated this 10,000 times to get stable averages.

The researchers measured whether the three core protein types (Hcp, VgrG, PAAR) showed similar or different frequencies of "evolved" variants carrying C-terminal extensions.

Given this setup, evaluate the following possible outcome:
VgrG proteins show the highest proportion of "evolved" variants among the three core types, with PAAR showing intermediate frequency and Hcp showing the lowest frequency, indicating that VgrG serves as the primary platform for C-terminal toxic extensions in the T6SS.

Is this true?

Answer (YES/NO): NO